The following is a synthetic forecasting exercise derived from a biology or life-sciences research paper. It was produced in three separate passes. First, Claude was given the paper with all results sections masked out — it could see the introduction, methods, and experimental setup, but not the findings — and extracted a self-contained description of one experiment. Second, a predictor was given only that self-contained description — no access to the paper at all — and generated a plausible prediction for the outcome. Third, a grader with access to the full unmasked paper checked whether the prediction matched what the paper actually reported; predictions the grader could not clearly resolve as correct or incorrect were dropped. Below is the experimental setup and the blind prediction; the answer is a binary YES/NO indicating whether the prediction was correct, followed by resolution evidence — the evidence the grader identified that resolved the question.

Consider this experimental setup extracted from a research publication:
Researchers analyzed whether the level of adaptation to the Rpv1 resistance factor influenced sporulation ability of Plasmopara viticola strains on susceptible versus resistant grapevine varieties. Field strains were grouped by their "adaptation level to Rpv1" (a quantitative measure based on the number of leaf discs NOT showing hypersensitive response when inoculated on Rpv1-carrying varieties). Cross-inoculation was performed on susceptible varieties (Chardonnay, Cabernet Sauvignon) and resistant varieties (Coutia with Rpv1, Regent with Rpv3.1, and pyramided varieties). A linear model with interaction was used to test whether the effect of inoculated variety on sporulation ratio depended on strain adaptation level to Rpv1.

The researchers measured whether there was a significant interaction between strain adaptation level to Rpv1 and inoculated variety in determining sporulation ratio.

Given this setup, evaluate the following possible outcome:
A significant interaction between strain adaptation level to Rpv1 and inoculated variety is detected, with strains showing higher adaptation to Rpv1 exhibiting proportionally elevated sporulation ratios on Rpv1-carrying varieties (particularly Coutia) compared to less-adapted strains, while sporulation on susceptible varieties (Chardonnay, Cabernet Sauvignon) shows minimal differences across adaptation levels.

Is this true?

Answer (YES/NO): NO